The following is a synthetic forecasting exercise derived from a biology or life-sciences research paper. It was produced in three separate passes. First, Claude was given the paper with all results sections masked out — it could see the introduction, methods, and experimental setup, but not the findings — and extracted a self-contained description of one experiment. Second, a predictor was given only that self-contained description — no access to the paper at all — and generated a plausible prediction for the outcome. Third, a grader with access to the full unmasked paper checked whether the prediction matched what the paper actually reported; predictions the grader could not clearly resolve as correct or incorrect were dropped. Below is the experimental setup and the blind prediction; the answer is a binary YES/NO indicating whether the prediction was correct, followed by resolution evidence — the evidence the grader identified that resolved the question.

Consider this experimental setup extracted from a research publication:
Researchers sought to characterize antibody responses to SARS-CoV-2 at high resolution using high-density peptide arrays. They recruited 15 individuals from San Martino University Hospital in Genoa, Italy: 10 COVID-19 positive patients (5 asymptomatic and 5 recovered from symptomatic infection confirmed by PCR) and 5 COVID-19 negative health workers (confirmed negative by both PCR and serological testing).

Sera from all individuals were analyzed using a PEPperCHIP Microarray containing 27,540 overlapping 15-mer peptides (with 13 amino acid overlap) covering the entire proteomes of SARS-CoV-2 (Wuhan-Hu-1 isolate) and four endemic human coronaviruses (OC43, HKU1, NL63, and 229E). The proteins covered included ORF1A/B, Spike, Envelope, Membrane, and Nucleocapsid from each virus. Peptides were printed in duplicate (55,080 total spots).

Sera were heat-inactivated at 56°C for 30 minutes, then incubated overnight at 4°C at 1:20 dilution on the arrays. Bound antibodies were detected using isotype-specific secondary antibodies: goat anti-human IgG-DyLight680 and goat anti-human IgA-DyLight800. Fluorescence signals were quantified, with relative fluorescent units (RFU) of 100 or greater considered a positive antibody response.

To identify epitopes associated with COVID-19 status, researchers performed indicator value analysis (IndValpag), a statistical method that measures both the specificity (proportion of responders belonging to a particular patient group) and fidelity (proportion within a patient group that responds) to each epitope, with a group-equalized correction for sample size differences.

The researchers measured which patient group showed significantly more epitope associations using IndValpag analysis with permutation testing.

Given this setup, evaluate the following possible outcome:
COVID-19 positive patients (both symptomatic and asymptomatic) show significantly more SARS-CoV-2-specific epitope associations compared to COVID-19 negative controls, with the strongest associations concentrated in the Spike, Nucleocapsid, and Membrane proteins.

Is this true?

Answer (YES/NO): NO